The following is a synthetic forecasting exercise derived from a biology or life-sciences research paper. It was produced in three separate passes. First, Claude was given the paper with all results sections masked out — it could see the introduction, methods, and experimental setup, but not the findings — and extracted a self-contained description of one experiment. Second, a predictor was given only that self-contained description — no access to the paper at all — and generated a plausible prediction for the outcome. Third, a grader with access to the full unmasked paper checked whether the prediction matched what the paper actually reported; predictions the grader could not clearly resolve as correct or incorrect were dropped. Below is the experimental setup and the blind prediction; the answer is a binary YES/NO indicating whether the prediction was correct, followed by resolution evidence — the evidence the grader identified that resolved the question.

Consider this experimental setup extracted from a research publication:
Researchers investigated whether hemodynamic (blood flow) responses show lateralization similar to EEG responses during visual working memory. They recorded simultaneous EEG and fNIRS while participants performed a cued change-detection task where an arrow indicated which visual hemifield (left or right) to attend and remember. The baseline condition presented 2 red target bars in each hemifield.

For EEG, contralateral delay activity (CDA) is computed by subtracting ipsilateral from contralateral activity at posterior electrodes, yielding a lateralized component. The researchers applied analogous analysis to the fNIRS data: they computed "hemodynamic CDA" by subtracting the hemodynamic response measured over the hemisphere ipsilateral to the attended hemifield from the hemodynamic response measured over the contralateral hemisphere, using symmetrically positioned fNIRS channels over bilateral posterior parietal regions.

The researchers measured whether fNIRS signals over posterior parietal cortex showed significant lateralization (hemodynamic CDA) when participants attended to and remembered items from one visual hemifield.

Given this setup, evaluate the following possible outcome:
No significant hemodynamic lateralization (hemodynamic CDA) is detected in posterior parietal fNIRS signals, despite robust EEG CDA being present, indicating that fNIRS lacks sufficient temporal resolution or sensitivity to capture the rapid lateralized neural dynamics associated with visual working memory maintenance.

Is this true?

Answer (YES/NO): NO